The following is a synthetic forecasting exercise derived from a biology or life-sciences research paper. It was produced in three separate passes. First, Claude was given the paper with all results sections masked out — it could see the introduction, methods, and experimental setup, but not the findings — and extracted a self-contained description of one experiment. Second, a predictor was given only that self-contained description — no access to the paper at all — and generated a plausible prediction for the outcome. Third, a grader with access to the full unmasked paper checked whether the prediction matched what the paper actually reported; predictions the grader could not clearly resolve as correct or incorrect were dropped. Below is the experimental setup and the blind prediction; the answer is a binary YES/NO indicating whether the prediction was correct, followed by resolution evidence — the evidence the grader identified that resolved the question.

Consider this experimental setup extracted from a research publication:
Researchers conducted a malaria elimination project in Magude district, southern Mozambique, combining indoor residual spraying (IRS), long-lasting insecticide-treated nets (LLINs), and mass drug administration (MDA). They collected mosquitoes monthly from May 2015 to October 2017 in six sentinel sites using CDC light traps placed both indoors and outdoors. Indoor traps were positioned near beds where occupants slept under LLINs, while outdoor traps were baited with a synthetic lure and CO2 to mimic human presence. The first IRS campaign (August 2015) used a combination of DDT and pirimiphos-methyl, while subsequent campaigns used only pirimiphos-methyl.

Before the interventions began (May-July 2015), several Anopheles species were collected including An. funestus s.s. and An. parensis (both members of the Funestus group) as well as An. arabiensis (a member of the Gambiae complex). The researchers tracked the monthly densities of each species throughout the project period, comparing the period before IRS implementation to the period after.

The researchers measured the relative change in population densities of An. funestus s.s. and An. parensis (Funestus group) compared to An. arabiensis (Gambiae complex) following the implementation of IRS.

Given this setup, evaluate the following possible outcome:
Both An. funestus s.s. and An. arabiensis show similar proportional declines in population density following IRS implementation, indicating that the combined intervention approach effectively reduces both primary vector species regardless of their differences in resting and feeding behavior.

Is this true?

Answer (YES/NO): NO